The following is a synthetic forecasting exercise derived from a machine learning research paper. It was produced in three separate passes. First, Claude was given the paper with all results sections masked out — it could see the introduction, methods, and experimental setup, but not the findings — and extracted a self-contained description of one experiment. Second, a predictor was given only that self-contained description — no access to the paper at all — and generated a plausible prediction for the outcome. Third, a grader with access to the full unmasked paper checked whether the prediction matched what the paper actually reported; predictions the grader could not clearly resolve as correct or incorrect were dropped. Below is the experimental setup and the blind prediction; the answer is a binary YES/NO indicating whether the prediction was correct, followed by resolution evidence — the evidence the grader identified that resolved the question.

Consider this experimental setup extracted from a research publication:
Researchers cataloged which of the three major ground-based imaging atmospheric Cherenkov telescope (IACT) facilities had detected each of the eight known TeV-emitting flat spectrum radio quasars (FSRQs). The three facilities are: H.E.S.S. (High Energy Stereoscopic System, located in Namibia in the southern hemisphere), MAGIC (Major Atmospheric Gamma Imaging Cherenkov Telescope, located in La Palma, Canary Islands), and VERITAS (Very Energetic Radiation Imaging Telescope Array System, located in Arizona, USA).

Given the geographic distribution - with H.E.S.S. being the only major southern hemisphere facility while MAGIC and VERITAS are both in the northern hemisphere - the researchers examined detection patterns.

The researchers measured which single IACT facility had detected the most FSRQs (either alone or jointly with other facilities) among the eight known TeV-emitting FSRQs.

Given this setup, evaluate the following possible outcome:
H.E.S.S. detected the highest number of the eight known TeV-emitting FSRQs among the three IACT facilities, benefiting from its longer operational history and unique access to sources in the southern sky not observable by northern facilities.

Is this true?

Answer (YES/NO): NO